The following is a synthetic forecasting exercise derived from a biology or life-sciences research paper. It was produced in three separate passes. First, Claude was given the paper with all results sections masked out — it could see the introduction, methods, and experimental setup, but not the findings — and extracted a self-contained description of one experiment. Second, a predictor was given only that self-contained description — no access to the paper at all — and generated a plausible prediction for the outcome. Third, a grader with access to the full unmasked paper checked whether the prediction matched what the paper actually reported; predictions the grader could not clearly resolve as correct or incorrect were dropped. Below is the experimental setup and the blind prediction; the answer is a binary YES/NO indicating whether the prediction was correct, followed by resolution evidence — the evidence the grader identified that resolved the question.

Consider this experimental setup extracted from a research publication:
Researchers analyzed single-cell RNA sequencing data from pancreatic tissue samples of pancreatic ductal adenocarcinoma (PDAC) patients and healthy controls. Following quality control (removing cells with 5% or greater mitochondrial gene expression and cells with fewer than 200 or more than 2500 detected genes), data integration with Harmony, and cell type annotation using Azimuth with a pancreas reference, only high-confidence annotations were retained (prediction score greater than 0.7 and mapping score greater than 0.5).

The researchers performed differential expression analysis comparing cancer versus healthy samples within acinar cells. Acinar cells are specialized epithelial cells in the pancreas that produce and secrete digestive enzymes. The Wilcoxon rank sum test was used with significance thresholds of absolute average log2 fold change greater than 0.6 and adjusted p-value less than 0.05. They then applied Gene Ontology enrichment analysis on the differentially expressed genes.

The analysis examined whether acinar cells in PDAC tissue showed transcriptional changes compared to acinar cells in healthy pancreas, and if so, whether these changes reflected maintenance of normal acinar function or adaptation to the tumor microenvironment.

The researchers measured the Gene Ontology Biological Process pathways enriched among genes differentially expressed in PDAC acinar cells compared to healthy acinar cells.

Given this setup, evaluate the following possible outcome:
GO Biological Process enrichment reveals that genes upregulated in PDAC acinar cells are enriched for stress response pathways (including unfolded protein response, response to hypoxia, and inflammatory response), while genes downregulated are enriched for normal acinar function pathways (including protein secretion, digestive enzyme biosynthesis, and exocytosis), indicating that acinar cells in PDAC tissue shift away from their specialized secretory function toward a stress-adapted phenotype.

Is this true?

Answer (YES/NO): NO